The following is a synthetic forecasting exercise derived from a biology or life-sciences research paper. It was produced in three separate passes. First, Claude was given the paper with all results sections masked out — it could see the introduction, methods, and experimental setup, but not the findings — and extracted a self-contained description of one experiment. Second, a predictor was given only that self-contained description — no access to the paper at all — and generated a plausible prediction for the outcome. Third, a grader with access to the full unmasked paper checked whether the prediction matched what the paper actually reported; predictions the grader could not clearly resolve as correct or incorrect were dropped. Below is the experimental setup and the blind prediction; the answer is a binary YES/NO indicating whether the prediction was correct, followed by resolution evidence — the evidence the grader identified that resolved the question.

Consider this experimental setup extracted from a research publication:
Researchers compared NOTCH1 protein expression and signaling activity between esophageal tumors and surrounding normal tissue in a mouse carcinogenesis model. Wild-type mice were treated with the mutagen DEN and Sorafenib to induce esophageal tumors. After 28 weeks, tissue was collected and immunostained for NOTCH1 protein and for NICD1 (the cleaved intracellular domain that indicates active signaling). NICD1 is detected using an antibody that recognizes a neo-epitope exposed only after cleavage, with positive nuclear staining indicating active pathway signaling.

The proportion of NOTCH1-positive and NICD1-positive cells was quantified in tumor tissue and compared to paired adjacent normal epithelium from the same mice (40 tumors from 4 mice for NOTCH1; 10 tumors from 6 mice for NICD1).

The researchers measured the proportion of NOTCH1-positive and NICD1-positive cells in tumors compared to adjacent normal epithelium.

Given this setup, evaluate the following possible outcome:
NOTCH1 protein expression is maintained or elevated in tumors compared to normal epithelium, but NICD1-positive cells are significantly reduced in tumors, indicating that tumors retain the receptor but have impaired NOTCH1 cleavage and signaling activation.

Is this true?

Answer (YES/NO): NO